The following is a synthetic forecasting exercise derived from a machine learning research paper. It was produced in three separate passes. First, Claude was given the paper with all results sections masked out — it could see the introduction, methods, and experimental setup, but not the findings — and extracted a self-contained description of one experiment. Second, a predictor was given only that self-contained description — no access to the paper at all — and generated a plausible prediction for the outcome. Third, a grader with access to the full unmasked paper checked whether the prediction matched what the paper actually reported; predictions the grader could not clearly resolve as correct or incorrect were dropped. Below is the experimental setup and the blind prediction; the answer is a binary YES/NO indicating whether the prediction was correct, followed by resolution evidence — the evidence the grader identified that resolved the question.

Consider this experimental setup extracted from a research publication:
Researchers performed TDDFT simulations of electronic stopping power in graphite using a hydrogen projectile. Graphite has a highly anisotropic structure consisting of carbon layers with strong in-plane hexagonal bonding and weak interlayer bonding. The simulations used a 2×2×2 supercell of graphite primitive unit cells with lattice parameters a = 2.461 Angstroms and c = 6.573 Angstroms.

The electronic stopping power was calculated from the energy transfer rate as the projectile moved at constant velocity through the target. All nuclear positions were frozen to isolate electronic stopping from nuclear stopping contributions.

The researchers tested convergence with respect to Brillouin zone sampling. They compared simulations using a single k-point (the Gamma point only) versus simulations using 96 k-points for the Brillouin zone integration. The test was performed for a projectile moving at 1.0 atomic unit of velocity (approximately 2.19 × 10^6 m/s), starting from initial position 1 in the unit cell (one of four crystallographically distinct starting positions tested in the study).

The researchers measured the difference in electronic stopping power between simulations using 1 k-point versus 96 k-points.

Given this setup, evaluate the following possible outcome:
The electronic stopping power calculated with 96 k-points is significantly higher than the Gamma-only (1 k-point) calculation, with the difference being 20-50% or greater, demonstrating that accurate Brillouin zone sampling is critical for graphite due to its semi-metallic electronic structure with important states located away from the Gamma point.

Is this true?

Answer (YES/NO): NO